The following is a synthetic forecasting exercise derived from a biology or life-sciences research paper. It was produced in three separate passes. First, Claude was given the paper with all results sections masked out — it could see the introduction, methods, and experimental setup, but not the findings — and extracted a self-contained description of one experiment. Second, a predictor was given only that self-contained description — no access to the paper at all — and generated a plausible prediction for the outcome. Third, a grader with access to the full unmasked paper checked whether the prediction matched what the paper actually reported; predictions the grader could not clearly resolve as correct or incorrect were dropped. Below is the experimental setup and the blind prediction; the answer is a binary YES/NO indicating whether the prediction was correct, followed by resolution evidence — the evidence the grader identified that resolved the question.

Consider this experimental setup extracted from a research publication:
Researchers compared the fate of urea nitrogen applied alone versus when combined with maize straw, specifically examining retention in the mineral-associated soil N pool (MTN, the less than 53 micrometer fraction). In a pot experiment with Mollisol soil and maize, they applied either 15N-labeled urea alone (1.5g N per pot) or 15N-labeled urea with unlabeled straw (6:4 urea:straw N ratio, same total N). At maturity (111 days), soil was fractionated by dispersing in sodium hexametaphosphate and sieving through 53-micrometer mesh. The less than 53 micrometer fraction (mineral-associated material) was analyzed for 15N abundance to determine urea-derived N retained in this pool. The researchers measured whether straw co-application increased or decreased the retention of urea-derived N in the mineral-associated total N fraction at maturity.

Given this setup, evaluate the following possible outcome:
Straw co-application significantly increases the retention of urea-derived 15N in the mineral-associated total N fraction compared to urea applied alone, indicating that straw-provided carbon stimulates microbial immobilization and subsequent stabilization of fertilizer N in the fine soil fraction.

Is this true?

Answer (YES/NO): YES